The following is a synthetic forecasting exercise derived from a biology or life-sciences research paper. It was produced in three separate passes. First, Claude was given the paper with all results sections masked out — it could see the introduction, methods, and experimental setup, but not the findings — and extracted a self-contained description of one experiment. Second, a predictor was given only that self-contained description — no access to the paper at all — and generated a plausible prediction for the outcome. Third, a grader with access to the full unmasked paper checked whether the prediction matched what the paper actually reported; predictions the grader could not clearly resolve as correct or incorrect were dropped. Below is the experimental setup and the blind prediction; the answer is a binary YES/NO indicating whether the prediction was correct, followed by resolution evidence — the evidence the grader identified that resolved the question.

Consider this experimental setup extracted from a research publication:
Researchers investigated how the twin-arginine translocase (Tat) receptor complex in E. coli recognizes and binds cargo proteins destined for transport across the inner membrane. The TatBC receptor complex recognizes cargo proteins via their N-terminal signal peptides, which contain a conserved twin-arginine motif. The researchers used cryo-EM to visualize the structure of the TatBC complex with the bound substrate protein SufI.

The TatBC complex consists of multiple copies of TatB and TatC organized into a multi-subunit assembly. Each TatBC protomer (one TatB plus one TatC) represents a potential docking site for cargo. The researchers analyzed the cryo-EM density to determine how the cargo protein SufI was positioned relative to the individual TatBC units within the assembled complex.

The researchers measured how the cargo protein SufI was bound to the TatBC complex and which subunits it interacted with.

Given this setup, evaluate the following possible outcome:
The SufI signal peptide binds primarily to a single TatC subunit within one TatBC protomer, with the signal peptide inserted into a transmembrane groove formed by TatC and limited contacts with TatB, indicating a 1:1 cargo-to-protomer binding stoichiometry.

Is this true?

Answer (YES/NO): NO